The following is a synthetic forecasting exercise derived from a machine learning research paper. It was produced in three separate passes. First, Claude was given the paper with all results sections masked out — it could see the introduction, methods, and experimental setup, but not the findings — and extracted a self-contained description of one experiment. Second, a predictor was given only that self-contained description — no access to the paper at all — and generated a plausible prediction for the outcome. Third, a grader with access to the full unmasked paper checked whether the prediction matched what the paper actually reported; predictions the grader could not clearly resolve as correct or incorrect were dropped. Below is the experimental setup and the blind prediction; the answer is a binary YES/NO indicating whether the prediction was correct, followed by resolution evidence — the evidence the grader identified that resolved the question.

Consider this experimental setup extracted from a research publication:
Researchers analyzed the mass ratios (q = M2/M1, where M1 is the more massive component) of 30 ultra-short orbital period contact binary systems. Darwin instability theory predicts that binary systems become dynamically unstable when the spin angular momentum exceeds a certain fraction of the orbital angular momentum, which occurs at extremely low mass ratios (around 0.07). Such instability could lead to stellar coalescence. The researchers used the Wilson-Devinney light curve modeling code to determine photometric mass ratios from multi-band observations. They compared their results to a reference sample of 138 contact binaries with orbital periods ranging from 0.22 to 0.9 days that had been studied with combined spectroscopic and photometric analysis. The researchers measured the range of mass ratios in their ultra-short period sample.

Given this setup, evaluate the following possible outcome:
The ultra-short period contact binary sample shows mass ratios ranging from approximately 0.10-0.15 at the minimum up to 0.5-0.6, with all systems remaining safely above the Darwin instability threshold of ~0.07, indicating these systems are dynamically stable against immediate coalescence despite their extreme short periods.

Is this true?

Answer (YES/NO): NO